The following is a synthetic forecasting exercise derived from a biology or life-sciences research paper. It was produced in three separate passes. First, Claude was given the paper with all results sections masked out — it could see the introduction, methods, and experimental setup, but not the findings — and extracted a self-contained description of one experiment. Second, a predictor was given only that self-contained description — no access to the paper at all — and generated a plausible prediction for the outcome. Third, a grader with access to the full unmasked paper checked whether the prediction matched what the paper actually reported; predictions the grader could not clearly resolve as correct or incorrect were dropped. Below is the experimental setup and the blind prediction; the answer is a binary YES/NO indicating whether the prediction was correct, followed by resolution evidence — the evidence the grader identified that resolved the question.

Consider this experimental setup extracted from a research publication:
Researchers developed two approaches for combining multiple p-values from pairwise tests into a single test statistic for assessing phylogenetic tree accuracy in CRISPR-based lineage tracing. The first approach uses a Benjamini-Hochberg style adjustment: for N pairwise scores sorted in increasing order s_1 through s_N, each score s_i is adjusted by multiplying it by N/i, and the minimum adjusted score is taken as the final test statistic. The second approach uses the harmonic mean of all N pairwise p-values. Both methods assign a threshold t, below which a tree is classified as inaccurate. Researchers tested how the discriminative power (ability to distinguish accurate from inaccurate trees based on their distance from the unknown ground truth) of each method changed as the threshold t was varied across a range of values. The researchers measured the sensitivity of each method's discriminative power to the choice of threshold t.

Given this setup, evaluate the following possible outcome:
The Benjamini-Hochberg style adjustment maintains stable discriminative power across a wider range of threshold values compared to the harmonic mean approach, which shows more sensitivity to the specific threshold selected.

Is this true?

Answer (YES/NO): YES